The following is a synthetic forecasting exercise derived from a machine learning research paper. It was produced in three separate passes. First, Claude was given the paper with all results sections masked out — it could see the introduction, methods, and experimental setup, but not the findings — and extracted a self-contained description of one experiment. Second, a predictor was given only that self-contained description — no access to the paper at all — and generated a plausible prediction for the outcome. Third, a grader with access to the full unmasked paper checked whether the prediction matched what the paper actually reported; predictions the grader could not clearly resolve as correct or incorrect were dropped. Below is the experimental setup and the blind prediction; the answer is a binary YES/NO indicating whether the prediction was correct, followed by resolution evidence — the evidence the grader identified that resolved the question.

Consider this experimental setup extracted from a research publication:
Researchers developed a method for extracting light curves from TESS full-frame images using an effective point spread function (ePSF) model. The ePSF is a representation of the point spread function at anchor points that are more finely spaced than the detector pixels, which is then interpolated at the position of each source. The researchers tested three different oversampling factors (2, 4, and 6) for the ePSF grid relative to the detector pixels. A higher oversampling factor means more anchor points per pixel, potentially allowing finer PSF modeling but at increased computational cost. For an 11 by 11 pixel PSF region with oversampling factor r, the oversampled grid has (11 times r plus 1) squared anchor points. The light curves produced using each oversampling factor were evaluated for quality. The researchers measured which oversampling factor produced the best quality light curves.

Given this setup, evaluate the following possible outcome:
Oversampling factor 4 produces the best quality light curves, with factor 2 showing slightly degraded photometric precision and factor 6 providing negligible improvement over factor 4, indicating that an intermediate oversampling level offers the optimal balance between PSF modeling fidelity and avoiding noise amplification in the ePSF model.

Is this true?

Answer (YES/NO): NO